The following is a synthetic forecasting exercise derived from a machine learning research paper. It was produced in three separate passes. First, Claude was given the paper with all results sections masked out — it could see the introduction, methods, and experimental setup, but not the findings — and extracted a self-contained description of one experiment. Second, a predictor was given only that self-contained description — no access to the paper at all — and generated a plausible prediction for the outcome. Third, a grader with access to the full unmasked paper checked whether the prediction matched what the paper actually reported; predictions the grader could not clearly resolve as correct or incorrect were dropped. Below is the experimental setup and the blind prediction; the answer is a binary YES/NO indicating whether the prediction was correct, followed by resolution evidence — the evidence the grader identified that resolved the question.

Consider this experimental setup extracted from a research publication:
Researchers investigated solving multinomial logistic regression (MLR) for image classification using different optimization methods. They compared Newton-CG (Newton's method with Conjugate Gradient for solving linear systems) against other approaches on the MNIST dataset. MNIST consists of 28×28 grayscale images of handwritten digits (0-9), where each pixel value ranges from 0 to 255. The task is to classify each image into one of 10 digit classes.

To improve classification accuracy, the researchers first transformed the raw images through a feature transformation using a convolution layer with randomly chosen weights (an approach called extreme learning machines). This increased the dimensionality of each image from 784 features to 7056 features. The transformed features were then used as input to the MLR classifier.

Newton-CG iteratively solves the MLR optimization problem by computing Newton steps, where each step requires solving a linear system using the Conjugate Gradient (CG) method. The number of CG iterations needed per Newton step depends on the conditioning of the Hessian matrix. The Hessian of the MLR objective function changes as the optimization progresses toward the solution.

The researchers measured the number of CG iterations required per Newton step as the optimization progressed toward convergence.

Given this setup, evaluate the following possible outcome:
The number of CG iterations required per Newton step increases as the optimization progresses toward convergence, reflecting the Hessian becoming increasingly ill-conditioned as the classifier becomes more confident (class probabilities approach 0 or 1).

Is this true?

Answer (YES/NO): YES